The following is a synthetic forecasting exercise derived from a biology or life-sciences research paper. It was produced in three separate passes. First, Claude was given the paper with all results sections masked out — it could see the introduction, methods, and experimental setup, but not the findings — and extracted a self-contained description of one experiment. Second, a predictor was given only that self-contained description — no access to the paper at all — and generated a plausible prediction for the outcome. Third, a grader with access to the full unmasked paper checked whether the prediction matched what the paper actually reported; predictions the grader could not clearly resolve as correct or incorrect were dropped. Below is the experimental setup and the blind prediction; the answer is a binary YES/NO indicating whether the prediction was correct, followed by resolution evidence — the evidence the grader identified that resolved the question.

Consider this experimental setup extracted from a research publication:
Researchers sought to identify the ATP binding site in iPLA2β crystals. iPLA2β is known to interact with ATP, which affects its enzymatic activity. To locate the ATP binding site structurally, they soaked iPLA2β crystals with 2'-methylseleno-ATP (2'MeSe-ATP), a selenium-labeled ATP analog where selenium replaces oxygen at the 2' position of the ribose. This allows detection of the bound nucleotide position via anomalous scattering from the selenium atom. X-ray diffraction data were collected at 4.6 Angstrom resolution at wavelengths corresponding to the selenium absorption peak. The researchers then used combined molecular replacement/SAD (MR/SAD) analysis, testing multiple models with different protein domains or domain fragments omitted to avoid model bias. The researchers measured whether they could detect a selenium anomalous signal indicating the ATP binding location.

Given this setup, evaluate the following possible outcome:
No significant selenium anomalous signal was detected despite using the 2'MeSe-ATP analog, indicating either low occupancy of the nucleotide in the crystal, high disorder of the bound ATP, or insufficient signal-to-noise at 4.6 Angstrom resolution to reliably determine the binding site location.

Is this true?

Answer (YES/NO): NO